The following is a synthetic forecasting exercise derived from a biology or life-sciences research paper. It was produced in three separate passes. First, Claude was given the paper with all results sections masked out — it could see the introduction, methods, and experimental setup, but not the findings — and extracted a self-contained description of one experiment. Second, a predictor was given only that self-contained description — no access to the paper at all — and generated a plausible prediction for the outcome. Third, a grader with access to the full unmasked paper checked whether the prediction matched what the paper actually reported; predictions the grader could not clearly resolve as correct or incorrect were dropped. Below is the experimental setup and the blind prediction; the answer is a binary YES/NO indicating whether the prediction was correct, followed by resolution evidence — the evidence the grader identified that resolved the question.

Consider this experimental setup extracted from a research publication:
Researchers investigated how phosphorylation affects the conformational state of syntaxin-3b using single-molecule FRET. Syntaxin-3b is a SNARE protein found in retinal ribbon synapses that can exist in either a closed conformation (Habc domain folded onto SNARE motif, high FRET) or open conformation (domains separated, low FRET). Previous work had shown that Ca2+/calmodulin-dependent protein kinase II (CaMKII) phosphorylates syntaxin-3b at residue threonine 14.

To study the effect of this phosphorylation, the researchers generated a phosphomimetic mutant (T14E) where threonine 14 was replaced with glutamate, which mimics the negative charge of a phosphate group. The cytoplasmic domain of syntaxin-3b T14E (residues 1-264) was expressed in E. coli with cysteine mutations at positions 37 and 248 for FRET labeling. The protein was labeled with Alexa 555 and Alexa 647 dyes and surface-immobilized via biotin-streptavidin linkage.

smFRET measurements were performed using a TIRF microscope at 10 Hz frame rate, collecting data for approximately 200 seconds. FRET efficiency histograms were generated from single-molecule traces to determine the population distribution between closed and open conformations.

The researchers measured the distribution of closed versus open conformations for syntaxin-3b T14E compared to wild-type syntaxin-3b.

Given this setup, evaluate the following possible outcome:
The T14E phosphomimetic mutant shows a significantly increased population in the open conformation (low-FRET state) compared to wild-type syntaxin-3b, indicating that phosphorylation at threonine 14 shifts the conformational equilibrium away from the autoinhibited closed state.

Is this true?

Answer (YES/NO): YES